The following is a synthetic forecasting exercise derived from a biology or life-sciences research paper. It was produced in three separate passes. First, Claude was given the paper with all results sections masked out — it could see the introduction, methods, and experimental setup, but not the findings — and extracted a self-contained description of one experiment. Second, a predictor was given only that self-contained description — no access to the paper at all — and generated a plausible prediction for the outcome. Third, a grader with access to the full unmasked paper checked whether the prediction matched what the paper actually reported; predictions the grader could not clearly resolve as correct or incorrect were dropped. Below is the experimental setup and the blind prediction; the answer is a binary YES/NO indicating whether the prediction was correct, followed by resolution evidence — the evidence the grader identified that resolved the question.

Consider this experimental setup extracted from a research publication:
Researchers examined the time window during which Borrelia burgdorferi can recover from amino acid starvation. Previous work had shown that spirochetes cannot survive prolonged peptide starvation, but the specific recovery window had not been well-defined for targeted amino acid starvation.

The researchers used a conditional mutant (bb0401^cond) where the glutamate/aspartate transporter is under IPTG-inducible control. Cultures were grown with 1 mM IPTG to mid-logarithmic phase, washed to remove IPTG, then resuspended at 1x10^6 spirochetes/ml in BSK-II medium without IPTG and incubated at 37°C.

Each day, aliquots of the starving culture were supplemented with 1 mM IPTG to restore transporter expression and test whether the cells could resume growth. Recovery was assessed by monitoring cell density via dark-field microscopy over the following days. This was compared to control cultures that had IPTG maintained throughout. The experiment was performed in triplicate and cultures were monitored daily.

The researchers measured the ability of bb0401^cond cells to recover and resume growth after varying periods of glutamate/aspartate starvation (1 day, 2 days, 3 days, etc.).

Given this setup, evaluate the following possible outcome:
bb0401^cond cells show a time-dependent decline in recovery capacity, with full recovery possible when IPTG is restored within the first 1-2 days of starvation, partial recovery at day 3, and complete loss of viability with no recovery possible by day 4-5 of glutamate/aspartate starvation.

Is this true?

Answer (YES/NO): NO